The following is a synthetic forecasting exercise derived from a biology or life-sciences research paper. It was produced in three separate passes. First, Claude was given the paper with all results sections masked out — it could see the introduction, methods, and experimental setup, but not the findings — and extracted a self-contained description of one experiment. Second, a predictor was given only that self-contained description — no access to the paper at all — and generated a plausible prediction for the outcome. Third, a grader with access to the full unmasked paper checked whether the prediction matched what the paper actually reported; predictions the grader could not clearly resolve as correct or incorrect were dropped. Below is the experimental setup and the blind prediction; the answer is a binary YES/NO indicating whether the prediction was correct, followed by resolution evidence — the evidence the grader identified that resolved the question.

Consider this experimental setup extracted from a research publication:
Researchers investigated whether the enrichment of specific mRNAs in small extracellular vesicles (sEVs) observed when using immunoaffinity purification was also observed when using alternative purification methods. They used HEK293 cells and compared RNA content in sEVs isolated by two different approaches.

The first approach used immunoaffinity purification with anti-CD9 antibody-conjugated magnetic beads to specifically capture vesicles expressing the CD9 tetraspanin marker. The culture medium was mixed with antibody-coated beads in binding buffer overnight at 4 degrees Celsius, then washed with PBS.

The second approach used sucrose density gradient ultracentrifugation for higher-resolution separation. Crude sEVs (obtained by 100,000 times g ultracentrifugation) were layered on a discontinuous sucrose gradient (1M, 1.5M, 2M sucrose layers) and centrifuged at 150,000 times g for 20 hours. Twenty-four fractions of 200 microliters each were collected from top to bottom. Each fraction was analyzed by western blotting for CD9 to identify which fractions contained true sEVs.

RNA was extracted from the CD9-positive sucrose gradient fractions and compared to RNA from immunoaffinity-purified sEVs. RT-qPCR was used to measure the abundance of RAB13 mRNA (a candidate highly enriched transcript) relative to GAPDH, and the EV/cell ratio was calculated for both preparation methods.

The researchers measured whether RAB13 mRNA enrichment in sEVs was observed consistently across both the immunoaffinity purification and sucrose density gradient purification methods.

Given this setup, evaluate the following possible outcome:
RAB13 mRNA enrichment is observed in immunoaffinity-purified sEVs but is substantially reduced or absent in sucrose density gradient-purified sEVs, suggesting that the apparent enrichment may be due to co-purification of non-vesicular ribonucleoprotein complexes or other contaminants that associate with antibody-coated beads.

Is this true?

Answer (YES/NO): NO